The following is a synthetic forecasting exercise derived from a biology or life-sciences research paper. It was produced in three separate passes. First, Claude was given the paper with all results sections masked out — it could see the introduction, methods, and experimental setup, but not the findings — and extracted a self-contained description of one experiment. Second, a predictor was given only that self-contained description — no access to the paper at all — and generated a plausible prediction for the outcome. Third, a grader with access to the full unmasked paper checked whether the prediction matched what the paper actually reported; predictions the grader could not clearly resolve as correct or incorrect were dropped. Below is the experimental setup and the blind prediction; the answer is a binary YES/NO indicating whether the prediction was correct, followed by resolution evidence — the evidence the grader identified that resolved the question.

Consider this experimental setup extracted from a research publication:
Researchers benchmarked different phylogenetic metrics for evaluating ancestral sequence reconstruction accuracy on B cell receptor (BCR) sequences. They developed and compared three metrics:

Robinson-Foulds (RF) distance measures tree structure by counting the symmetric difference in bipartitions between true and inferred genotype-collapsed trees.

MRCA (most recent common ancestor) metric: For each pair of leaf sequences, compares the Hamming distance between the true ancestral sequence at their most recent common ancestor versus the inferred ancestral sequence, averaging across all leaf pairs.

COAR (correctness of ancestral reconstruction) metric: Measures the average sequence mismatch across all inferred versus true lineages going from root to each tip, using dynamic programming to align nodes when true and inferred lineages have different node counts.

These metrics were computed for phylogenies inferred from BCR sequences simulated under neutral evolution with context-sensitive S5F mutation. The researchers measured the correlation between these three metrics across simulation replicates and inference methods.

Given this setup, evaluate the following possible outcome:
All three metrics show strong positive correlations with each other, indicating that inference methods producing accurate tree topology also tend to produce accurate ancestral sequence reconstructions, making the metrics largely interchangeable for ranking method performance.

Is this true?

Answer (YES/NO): YES